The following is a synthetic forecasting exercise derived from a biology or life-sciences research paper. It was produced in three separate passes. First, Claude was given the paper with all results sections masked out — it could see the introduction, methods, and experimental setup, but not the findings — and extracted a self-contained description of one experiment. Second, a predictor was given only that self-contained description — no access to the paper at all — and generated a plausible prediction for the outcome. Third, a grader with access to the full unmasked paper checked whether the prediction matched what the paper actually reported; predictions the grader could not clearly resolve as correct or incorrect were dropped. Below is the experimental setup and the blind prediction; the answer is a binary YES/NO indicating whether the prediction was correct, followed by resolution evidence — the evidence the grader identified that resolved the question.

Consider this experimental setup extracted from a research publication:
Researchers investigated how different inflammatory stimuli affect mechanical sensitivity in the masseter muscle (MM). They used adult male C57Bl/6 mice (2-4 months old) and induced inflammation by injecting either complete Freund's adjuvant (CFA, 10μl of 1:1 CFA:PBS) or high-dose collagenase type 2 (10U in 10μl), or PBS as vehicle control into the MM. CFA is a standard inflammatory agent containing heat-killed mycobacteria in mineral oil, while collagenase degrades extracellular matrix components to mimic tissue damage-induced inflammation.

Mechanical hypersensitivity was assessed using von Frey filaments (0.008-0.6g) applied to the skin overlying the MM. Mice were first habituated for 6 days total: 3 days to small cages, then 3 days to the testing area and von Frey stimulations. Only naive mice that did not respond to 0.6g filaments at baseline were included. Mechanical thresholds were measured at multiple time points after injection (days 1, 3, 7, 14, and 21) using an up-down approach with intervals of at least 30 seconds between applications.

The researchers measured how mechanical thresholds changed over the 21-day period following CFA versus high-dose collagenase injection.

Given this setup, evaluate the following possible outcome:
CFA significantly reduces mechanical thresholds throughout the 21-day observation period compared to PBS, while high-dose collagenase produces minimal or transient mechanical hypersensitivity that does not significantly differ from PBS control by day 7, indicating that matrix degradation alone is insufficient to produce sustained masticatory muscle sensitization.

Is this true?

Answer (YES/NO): NO